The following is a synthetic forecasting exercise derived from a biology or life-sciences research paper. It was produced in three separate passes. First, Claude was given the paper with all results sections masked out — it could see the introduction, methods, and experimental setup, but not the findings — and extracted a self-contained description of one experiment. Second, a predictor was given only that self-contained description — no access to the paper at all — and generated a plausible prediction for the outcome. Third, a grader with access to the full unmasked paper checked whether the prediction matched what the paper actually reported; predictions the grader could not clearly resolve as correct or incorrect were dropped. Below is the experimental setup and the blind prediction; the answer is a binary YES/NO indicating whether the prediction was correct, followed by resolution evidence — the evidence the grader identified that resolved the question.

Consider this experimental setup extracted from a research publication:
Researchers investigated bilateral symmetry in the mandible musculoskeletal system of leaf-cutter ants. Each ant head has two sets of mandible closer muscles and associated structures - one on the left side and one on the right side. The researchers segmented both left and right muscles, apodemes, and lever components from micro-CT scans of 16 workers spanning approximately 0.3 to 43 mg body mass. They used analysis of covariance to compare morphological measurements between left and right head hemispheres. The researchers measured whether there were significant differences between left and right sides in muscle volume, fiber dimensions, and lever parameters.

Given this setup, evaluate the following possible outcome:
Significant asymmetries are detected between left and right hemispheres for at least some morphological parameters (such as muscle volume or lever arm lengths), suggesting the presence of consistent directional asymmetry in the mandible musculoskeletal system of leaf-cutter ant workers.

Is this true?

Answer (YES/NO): NO